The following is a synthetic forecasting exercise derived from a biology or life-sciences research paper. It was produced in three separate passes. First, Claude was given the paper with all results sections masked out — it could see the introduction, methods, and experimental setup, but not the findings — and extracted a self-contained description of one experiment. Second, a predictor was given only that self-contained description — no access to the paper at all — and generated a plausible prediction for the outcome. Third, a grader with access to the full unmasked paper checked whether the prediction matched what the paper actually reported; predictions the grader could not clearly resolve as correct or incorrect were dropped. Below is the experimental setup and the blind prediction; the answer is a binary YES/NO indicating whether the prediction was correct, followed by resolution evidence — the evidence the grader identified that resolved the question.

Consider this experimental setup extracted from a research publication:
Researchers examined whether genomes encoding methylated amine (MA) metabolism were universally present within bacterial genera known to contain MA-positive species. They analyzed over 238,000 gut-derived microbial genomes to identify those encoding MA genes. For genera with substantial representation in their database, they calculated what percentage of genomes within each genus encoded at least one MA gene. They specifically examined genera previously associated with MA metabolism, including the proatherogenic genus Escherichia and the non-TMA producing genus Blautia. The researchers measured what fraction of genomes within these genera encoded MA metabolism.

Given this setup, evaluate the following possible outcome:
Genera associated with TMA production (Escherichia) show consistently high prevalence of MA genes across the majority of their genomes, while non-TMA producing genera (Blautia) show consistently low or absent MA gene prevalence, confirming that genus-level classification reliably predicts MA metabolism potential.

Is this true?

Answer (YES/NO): NO